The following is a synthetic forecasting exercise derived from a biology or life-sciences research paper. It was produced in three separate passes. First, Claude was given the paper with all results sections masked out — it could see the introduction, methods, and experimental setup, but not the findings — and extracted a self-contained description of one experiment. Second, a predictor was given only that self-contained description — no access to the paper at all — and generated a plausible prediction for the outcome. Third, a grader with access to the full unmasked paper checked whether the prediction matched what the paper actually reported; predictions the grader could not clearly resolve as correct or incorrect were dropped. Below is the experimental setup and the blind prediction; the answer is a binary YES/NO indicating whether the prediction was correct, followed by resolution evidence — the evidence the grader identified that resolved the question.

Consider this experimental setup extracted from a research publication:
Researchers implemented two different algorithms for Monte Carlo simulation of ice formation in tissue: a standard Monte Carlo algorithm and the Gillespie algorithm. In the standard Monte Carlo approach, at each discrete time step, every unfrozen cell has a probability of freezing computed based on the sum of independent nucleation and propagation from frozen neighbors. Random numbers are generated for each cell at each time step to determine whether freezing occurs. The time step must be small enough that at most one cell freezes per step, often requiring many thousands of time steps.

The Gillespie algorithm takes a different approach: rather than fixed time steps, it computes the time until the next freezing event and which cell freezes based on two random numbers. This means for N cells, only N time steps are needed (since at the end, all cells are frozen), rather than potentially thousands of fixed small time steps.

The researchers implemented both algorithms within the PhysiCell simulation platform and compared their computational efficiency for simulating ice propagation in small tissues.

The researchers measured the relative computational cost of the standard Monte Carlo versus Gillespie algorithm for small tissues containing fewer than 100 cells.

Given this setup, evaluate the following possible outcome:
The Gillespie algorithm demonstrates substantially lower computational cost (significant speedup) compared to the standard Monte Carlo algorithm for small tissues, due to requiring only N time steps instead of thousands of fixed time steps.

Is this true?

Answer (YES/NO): NO